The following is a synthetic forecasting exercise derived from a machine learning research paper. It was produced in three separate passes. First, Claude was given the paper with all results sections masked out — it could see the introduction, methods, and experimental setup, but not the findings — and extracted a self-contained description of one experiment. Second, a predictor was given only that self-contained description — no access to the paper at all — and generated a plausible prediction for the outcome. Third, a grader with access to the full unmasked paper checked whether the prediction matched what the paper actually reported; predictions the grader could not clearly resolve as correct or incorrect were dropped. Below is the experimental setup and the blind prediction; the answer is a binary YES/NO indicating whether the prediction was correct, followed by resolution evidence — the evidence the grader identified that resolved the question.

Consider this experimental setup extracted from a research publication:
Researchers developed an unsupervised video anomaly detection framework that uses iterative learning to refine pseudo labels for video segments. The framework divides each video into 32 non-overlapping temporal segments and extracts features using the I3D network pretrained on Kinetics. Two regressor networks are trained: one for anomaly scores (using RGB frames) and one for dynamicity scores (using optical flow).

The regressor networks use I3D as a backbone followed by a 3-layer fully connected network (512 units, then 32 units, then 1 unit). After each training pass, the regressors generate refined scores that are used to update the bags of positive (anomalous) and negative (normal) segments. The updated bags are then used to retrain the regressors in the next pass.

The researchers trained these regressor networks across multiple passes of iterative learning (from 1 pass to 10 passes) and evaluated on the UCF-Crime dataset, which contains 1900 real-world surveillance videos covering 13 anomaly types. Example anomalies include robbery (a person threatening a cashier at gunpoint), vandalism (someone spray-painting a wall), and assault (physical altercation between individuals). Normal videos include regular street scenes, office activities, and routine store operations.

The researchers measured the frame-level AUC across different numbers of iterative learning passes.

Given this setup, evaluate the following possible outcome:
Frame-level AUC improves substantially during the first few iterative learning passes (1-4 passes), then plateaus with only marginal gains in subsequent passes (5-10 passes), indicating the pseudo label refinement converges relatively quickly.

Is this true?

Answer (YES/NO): NO